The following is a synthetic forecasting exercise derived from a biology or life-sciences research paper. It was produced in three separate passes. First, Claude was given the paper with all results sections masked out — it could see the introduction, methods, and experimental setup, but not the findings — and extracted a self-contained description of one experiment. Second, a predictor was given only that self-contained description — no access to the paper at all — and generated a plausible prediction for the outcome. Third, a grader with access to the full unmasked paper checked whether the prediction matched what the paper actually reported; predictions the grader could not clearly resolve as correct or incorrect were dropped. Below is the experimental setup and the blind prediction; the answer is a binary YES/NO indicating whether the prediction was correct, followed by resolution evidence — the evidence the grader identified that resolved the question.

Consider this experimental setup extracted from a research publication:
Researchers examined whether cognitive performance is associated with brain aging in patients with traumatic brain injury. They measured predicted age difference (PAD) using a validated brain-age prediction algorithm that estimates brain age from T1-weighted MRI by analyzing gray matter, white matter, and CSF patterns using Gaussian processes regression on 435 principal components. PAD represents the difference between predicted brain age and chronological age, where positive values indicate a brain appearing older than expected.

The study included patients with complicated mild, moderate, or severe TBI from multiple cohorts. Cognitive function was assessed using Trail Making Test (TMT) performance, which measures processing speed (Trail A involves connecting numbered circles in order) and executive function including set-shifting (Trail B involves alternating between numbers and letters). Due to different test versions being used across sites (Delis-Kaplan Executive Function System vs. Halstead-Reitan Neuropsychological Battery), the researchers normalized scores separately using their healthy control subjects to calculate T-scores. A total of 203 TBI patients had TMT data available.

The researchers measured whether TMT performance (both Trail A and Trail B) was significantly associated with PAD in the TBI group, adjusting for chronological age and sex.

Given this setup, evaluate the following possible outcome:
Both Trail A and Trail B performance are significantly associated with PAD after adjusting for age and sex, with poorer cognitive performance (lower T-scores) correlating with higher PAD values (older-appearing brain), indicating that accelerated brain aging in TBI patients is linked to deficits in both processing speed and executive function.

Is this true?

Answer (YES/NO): NO